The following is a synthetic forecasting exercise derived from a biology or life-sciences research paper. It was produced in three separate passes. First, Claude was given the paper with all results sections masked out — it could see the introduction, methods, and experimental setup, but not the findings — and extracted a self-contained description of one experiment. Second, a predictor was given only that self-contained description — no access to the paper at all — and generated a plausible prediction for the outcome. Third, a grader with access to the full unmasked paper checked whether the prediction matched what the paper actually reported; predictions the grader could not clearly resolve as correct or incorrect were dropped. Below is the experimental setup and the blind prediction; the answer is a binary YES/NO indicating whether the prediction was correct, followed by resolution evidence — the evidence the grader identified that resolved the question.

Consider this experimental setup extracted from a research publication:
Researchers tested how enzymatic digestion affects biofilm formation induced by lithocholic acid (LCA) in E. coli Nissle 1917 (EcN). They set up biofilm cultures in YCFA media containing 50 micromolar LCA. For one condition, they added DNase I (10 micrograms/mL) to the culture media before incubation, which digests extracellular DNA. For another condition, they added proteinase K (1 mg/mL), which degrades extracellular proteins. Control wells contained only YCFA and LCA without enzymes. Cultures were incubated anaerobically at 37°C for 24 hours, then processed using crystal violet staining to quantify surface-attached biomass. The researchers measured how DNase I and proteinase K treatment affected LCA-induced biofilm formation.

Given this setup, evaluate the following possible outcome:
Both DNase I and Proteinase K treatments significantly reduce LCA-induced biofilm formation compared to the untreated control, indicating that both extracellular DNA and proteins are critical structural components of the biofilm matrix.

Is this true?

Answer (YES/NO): NO